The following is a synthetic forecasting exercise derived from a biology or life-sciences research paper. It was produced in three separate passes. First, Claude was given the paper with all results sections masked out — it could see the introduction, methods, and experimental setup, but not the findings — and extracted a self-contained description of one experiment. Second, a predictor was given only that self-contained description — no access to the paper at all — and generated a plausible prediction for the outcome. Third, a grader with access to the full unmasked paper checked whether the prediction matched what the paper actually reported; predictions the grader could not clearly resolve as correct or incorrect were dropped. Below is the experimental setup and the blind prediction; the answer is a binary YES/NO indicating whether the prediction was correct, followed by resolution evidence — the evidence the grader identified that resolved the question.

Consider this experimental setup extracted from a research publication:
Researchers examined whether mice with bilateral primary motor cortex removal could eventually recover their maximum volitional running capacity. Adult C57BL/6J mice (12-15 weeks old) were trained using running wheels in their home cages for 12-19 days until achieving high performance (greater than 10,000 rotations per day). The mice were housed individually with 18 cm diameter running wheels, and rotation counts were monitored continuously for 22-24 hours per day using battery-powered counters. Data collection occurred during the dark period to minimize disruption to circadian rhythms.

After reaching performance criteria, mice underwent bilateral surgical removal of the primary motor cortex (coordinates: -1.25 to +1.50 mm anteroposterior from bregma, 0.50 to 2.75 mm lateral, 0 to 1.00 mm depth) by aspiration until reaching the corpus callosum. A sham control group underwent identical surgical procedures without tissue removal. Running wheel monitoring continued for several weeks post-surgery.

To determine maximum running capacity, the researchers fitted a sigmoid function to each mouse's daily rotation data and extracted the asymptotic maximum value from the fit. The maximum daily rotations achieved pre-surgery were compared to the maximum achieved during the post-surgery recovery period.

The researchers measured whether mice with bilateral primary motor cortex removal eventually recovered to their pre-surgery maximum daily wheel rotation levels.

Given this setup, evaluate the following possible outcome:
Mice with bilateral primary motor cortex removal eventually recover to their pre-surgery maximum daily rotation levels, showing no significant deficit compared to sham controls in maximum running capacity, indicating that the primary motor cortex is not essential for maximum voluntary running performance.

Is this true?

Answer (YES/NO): YES